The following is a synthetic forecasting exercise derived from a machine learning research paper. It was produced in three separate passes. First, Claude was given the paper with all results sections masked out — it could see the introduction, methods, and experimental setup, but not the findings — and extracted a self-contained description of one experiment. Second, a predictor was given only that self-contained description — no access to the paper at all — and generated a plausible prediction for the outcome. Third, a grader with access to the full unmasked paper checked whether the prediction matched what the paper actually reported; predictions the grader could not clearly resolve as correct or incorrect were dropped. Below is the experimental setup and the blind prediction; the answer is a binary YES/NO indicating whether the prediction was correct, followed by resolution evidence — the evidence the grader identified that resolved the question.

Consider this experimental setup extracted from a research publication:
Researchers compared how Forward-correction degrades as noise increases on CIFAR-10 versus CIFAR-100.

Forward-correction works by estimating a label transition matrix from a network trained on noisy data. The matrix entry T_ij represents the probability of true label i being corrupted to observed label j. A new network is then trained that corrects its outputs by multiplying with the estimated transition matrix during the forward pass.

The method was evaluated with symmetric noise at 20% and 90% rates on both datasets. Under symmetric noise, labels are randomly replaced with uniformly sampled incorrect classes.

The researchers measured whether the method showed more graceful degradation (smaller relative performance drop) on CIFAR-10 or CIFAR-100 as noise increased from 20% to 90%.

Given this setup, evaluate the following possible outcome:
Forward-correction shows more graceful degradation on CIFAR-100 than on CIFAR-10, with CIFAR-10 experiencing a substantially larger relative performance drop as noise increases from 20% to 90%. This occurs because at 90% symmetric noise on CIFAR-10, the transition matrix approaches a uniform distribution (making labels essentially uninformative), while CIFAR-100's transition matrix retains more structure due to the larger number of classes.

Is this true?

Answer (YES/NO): NO